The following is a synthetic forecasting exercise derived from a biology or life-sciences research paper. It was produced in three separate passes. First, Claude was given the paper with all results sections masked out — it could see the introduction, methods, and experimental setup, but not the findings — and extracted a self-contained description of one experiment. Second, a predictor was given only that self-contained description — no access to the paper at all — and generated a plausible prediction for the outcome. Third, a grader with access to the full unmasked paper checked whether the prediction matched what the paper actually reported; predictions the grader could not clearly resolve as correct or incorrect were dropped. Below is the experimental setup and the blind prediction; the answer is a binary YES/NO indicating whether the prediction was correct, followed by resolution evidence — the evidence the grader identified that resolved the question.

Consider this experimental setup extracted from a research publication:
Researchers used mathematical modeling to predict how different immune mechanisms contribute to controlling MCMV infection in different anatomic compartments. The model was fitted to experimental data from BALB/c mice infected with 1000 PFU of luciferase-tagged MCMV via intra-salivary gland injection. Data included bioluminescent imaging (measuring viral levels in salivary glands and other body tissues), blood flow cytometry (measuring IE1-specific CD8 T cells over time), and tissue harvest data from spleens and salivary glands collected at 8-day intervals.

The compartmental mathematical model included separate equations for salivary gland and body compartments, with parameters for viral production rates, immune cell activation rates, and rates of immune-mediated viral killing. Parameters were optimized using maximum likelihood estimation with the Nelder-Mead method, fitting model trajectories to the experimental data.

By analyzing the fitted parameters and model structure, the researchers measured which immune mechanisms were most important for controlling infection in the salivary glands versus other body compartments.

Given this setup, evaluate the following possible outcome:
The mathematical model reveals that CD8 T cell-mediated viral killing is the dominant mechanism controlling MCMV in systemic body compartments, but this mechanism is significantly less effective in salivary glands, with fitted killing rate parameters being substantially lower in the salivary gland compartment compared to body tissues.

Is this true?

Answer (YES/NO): NO